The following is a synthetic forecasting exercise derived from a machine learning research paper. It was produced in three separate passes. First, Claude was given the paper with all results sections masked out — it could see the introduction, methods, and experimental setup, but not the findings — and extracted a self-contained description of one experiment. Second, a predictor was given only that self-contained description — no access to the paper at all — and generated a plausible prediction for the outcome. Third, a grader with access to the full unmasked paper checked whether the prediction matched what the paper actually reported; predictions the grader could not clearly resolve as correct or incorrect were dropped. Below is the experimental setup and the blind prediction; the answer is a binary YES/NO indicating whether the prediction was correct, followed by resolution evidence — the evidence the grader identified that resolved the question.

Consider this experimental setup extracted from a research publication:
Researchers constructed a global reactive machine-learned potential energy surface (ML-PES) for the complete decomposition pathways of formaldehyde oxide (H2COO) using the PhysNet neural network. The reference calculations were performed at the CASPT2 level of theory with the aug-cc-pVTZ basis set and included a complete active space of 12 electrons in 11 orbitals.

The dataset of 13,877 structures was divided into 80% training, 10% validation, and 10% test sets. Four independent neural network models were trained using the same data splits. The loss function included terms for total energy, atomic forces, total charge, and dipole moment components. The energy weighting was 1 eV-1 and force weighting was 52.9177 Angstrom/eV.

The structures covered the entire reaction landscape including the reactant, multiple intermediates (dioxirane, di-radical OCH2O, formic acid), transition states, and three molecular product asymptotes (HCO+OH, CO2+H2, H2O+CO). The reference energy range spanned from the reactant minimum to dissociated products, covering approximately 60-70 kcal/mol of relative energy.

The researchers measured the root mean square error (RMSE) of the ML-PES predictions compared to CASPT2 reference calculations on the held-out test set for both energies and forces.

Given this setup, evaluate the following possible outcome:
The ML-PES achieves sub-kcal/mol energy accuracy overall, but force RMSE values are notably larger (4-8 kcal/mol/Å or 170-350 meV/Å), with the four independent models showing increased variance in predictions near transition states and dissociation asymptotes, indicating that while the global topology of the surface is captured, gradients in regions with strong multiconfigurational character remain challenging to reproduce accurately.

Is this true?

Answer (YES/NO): NO